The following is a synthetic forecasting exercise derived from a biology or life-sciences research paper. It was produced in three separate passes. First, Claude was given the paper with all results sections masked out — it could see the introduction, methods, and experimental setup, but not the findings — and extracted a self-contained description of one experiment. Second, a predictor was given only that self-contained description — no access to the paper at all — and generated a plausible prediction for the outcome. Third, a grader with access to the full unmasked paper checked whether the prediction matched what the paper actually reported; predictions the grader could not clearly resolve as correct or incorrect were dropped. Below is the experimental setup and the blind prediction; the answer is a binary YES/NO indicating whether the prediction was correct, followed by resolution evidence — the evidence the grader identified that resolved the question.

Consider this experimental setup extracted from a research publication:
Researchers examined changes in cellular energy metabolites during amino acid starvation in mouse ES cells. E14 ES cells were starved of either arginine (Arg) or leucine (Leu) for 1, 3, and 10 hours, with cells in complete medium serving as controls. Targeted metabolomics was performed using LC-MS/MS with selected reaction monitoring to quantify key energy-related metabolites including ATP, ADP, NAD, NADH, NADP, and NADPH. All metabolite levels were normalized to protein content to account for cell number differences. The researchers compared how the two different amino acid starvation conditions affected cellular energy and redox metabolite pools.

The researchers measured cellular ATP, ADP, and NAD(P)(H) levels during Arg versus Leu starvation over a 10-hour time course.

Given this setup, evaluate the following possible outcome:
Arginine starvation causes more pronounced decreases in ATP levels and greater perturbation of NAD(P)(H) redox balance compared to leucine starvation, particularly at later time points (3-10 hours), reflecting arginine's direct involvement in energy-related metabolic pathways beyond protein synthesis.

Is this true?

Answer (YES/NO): NO